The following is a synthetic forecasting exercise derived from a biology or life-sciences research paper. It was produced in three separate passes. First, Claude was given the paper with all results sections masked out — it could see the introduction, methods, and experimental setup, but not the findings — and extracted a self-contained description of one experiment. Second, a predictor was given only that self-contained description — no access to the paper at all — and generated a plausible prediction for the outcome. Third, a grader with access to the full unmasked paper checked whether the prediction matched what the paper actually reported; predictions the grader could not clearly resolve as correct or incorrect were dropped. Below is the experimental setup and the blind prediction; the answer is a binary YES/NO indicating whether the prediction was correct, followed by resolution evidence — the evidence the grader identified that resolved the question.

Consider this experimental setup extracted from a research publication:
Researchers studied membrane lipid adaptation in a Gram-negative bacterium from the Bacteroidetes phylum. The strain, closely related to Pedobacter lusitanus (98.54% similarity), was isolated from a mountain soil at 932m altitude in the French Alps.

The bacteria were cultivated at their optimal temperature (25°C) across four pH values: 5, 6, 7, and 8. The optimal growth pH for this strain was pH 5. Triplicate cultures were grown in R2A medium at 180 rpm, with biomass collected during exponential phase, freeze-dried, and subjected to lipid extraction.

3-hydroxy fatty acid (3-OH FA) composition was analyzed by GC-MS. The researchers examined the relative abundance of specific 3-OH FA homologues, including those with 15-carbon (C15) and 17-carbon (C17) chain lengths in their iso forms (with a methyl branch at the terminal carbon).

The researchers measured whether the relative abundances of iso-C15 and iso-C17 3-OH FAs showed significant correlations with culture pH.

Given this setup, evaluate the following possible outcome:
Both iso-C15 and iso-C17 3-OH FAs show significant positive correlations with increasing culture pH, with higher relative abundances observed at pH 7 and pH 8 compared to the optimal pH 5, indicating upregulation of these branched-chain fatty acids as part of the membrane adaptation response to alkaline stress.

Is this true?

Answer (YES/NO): NO